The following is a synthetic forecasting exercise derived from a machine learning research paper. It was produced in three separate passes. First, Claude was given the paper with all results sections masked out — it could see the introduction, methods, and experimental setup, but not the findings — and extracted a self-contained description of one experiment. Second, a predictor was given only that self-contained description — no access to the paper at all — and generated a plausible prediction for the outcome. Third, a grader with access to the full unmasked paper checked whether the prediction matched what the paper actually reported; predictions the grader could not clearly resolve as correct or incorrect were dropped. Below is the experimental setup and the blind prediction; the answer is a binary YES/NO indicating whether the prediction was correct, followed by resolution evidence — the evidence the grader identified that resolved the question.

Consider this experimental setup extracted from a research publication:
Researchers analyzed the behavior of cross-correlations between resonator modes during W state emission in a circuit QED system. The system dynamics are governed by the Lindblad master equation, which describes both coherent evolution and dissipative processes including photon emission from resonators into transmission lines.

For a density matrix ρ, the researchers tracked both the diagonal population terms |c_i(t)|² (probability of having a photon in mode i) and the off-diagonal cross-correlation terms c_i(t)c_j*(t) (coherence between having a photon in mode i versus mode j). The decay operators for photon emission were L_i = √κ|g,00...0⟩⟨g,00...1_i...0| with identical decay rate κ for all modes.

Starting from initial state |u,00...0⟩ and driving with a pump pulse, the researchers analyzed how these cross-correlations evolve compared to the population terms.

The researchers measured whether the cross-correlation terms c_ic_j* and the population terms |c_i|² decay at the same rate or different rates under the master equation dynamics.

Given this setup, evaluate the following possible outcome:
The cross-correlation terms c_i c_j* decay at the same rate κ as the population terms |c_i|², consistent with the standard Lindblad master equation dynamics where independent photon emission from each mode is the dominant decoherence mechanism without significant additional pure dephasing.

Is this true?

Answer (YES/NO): YES